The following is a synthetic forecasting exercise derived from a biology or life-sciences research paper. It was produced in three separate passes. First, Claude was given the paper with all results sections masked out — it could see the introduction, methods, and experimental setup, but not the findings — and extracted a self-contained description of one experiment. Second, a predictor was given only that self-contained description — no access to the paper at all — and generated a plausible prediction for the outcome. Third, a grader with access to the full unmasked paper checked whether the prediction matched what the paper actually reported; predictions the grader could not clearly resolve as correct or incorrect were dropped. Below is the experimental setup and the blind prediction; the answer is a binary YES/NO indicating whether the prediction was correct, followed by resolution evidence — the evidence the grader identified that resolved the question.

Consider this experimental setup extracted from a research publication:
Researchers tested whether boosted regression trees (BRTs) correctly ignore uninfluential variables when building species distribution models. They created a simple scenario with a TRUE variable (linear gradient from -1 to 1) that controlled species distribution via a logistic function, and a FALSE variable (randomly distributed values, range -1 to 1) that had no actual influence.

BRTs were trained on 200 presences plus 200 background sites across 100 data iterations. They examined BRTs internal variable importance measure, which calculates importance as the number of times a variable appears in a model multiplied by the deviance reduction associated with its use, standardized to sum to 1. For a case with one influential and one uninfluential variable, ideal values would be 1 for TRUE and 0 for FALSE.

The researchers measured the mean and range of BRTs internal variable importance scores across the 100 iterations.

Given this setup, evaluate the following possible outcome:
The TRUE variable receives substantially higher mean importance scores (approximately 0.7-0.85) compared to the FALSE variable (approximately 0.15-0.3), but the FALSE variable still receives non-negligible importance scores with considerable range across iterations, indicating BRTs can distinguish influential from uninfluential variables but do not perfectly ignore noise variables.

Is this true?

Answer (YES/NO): YES